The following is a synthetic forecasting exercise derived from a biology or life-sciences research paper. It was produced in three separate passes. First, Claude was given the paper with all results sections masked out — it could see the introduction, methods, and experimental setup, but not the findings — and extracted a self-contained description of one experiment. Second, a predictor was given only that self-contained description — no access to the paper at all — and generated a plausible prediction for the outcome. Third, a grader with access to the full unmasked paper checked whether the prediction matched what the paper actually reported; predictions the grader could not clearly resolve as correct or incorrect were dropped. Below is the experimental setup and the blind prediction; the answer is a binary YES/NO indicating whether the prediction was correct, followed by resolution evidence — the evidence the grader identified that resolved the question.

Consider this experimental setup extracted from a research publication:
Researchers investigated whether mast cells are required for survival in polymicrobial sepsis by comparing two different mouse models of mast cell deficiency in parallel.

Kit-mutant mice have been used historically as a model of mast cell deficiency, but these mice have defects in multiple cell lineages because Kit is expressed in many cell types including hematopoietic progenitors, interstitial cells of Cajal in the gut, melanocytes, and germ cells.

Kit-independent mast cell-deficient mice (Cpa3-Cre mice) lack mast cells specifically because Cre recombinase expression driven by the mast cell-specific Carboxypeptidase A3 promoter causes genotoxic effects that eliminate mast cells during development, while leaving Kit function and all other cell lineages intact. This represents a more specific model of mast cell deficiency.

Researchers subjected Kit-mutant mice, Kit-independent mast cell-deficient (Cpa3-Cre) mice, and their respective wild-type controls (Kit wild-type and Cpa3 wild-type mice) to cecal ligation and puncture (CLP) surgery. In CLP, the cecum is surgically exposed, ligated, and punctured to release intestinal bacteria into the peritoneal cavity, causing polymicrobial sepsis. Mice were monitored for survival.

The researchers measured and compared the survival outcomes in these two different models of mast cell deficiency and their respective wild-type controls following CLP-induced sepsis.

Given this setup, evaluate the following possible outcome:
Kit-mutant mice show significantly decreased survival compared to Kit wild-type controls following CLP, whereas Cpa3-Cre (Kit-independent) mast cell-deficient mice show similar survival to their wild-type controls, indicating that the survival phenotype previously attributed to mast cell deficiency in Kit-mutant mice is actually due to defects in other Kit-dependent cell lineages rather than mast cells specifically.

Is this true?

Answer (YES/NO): YES